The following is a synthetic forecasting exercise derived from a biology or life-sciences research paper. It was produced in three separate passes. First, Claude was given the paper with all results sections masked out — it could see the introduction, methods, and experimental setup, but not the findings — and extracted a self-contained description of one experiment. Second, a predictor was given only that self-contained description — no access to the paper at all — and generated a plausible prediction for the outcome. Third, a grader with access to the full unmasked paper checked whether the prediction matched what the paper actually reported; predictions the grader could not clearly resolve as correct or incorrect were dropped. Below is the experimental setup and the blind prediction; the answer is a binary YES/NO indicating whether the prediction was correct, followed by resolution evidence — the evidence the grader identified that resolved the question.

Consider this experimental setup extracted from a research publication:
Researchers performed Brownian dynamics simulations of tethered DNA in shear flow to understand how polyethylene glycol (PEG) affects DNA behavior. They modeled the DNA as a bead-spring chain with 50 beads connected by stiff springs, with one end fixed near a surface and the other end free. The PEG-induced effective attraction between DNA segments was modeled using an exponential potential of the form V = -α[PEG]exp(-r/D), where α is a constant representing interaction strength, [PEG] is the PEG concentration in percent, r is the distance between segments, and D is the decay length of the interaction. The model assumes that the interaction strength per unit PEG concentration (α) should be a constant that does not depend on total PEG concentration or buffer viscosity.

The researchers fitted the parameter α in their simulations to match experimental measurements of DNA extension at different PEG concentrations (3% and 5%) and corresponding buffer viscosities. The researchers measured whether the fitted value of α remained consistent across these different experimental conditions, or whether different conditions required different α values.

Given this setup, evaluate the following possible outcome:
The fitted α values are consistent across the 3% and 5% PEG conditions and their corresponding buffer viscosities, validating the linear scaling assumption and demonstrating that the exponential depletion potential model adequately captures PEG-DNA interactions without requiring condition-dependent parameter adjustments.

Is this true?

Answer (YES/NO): YES